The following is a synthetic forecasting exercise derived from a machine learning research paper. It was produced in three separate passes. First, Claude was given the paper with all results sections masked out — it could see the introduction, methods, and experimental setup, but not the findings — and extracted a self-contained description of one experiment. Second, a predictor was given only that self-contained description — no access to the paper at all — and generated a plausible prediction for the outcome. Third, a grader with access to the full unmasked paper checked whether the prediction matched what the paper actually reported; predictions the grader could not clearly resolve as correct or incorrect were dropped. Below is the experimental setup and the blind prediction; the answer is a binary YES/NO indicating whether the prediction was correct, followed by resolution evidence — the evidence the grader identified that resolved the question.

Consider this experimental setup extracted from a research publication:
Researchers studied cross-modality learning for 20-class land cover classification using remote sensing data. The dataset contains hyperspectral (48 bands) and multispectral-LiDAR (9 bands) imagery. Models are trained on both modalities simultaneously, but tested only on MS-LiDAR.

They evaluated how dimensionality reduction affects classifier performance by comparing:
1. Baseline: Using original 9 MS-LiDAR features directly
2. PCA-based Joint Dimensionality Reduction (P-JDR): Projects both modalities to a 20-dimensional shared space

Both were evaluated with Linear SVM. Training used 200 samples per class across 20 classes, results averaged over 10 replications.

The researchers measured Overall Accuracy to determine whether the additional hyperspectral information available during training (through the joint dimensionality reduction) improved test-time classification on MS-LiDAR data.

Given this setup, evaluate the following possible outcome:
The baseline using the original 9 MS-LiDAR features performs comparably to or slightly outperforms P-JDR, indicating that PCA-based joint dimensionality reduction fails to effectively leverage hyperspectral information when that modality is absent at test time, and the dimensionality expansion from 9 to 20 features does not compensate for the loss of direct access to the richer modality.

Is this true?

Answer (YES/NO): YES